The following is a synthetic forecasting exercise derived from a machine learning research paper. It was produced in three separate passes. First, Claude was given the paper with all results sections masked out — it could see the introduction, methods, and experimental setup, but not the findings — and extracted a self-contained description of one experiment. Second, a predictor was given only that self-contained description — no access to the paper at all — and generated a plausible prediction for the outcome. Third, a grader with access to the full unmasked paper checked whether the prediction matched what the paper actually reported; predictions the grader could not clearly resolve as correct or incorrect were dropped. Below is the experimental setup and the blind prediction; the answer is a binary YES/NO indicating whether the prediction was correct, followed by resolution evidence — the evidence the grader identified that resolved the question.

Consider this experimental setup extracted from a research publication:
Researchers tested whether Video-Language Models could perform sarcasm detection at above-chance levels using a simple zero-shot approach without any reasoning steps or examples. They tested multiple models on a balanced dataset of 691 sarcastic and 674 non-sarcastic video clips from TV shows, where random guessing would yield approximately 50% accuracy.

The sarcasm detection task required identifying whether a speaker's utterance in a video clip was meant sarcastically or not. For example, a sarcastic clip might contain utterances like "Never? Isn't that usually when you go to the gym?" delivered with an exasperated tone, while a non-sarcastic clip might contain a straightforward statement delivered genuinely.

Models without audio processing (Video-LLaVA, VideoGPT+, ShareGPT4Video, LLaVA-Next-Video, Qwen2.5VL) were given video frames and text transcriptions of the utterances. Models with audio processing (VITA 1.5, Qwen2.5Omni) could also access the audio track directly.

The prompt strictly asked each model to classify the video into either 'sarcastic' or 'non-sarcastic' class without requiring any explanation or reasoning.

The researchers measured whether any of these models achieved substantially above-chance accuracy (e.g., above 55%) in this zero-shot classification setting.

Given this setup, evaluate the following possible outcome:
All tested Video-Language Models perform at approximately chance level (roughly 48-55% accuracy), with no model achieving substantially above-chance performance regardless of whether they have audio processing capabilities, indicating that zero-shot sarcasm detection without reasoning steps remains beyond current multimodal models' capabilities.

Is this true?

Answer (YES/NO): YES